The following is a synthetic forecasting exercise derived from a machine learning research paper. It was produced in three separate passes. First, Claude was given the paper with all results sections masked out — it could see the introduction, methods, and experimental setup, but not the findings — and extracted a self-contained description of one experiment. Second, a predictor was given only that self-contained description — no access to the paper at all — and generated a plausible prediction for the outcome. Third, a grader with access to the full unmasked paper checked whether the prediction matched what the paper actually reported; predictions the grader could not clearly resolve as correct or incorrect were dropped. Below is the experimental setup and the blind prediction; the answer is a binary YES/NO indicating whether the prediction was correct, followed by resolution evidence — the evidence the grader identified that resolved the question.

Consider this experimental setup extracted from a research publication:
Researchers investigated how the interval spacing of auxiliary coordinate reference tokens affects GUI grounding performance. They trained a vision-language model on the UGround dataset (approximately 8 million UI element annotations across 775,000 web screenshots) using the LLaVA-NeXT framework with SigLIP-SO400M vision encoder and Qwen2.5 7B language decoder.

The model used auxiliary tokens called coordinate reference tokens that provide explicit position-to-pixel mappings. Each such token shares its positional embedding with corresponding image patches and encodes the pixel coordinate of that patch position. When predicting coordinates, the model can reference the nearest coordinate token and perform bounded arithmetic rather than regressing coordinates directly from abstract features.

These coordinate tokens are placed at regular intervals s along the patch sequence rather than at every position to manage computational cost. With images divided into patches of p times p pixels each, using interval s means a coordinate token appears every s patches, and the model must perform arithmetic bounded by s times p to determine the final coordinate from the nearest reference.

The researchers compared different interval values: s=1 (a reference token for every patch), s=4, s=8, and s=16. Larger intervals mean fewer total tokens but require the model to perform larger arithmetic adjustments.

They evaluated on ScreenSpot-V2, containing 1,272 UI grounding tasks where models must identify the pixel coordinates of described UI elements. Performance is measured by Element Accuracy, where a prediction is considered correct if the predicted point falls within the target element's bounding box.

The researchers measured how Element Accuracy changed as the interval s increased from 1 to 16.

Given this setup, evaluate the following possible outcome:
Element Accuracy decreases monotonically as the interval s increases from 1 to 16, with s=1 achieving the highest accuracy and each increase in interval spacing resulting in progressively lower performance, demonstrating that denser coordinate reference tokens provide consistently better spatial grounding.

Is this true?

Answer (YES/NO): NO